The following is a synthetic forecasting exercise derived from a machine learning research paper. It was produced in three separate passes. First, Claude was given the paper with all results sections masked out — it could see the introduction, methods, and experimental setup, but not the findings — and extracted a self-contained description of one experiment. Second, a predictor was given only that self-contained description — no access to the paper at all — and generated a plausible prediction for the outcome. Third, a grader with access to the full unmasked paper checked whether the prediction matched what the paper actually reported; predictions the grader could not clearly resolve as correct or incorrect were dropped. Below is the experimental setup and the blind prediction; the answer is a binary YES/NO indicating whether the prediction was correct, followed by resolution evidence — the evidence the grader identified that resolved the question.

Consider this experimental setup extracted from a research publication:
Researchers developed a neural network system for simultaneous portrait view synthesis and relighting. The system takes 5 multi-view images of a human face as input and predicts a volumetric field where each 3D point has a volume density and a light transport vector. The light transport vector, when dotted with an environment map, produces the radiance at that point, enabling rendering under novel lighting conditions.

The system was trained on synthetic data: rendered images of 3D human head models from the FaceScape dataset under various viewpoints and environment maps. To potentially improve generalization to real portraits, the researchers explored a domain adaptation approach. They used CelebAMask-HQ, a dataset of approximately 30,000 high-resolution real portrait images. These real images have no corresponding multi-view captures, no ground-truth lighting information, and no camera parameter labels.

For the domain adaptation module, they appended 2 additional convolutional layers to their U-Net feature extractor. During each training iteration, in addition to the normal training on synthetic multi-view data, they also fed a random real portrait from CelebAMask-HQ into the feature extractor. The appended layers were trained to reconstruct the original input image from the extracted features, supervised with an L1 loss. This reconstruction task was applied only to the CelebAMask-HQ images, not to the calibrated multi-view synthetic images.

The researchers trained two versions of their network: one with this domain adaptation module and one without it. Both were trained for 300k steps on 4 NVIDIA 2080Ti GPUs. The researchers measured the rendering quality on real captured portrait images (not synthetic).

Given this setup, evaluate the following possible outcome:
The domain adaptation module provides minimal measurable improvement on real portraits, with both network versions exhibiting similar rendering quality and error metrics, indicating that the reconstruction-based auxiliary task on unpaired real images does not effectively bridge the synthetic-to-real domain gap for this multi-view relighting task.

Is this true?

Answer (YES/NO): NO